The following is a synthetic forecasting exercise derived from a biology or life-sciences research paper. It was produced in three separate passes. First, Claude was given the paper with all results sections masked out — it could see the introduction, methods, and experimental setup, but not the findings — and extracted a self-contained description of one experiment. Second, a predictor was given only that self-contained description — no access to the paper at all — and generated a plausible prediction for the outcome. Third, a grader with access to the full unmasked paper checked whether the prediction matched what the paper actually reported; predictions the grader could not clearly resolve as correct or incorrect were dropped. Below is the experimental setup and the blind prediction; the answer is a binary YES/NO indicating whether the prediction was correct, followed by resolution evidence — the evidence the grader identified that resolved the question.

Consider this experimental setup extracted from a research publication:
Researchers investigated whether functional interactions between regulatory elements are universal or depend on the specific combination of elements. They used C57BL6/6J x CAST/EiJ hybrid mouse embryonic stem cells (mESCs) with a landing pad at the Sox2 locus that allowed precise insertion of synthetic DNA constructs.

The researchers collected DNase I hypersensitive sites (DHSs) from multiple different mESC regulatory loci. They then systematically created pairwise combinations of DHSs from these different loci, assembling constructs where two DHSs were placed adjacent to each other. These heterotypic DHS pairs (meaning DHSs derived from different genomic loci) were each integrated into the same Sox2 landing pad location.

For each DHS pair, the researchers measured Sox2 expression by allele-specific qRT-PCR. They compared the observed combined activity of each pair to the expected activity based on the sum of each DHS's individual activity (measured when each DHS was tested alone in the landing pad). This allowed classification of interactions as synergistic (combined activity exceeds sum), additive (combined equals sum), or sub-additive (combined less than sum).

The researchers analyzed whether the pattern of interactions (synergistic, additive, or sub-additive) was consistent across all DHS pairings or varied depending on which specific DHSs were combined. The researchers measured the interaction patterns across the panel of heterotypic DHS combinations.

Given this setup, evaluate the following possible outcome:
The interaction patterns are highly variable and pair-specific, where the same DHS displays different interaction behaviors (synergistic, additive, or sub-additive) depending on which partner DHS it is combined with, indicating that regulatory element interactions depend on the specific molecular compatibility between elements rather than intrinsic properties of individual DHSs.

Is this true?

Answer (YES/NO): YES